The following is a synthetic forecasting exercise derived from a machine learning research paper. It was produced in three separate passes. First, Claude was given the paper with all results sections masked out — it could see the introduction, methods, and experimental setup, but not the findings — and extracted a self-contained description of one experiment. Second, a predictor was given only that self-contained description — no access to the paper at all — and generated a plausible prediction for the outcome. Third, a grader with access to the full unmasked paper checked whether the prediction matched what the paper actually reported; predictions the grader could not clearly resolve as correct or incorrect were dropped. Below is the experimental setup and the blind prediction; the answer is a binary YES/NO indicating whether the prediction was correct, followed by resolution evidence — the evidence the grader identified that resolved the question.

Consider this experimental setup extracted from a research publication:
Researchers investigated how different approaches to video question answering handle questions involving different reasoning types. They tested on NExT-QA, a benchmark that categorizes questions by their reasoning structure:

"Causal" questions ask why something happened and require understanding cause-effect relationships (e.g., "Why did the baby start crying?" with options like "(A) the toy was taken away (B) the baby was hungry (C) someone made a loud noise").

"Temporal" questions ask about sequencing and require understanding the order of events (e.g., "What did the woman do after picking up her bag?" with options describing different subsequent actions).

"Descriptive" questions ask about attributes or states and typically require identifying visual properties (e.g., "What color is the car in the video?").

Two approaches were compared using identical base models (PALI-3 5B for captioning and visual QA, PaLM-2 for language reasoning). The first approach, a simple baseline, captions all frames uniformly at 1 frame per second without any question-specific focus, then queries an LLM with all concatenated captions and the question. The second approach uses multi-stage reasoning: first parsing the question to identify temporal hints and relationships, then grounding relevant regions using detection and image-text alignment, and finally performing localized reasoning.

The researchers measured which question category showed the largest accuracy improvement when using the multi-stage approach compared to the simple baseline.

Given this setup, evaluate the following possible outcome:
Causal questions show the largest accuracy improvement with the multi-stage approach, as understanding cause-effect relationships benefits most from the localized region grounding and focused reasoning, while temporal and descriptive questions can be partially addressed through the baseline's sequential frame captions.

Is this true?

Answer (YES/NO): NO